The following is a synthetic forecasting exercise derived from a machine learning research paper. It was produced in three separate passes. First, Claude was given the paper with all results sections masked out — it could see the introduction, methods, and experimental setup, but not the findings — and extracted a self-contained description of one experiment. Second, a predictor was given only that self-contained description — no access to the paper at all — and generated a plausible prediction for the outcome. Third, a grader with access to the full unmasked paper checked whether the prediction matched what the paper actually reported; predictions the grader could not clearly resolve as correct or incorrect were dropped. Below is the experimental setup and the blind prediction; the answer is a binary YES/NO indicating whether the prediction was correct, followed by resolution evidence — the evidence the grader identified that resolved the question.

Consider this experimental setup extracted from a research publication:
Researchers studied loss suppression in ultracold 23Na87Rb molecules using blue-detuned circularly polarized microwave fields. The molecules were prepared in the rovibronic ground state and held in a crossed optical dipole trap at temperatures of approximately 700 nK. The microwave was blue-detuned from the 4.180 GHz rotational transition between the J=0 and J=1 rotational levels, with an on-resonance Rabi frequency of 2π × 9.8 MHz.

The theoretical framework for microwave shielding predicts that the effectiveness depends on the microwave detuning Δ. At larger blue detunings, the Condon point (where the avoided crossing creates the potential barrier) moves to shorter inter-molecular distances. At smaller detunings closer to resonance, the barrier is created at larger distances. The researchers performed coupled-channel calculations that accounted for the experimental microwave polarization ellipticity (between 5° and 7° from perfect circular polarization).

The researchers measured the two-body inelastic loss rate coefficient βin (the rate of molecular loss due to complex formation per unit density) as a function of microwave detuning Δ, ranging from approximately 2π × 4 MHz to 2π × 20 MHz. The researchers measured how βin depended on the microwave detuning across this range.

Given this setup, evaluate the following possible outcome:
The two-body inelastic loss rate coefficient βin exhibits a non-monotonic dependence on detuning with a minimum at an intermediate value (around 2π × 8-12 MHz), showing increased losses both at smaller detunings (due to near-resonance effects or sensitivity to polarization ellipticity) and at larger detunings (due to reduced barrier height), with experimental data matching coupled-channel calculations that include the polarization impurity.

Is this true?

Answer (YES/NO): NO